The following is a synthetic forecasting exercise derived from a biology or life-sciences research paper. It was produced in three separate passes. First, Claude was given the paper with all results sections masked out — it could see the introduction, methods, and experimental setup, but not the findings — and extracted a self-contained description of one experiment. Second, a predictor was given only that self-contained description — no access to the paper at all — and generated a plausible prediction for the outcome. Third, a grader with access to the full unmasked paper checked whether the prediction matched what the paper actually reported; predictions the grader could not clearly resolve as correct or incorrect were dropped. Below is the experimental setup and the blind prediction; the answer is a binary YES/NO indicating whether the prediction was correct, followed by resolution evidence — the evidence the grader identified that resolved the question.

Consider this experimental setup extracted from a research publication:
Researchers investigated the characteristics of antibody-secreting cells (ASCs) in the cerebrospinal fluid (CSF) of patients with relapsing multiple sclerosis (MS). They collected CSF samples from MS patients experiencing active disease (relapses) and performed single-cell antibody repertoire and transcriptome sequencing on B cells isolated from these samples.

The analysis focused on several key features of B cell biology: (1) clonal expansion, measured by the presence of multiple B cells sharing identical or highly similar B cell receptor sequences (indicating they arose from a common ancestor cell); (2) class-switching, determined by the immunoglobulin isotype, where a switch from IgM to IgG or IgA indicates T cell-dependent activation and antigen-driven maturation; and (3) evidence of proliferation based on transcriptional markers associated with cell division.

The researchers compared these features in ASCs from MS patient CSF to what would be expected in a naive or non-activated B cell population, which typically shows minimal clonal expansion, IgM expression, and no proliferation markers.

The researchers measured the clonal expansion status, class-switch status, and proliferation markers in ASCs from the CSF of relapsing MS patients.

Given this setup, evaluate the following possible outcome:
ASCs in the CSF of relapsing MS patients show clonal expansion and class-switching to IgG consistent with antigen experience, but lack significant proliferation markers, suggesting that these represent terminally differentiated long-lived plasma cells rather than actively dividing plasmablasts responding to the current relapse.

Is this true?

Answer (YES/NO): NO